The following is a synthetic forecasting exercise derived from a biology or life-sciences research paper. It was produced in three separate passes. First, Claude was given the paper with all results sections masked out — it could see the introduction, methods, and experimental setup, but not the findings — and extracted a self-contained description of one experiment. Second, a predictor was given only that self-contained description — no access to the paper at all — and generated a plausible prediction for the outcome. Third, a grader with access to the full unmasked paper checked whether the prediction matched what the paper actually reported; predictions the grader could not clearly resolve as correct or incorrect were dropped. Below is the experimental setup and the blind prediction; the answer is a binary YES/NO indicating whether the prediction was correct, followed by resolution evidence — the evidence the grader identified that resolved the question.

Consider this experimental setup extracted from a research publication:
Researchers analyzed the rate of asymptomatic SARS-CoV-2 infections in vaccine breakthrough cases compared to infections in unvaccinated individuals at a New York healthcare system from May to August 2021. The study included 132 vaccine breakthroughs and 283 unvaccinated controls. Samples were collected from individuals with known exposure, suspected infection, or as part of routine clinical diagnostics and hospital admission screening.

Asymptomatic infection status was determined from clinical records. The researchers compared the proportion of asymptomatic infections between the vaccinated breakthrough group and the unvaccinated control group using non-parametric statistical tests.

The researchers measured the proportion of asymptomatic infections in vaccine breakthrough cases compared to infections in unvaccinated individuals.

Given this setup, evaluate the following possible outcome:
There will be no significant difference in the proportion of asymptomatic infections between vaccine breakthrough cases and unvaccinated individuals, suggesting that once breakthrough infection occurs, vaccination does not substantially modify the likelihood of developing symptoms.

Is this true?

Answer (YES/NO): NO